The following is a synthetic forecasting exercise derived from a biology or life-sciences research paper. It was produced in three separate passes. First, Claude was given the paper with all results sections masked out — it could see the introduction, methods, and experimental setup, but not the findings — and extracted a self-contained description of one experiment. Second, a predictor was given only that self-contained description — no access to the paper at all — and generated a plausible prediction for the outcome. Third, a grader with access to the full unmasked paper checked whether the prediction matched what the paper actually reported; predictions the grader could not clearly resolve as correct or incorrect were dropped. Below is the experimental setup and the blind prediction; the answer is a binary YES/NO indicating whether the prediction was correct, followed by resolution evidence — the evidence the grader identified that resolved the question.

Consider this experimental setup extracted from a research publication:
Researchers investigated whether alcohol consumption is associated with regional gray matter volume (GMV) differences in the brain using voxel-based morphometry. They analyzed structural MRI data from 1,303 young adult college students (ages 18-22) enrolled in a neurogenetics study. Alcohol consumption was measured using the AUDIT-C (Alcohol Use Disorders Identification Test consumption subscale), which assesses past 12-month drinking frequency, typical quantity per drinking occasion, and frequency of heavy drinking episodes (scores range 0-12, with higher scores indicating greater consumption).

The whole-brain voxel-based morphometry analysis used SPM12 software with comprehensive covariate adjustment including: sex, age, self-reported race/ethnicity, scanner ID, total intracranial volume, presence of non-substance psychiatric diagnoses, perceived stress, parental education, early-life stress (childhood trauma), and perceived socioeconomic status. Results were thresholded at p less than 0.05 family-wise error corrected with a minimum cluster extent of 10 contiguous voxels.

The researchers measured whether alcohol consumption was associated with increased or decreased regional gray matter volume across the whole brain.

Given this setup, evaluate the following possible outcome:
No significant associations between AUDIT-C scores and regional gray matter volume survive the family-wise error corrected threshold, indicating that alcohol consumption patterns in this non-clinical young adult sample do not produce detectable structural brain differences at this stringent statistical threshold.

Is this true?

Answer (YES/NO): NO